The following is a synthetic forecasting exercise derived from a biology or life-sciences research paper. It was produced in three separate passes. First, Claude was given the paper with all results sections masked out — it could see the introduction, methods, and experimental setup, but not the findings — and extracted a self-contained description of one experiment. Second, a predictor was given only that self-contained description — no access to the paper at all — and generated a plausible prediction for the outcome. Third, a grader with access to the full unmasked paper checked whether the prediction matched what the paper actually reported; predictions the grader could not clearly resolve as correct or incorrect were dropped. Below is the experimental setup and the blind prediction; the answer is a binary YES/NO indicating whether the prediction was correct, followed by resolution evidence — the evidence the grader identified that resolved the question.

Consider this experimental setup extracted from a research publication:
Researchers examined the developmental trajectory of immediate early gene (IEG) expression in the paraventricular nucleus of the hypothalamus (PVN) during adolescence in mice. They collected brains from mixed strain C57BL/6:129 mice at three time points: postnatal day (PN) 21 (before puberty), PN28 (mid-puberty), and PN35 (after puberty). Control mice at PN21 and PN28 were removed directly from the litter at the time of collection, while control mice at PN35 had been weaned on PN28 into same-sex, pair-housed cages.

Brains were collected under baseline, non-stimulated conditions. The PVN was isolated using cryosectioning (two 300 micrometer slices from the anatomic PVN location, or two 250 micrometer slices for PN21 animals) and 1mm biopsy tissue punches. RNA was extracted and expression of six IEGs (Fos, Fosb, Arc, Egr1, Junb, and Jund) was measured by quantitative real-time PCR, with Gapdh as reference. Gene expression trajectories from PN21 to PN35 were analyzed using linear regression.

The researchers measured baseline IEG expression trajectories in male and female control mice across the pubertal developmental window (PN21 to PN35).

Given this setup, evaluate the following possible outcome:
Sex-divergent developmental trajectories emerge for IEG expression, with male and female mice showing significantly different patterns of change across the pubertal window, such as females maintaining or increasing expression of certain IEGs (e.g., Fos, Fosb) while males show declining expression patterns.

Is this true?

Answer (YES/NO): NO